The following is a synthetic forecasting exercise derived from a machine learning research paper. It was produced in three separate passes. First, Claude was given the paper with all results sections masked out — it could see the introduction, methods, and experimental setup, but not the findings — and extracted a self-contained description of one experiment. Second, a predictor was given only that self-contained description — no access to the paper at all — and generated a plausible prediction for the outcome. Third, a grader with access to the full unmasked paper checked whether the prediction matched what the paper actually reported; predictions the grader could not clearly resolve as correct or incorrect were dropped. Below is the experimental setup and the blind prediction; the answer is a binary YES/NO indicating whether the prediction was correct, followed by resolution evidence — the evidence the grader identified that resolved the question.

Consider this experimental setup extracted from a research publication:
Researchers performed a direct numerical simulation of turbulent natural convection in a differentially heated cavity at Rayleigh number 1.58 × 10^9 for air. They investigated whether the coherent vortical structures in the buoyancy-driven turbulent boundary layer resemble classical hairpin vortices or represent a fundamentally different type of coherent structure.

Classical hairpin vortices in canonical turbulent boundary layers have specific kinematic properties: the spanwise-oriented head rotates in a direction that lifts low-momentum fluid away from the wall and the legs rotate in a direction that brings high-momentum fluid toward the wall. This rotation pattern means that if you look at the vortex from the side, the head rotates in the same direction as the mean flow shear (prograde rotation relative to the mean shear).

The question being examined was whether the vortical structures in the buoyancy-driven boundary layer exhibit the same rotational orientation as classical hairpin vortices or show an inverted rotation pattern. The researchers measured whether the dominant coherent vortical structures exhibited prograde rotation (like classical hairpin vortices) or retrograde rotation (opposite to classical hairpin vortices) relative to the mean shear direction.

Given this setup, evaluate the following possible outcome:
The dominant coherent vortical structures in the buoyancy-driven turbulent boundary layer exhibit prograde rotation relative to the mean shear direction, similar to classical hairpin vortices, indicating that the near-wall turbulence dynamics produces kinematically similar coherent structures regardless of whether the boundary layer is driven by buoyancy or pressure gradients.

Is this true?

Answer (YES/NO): NO